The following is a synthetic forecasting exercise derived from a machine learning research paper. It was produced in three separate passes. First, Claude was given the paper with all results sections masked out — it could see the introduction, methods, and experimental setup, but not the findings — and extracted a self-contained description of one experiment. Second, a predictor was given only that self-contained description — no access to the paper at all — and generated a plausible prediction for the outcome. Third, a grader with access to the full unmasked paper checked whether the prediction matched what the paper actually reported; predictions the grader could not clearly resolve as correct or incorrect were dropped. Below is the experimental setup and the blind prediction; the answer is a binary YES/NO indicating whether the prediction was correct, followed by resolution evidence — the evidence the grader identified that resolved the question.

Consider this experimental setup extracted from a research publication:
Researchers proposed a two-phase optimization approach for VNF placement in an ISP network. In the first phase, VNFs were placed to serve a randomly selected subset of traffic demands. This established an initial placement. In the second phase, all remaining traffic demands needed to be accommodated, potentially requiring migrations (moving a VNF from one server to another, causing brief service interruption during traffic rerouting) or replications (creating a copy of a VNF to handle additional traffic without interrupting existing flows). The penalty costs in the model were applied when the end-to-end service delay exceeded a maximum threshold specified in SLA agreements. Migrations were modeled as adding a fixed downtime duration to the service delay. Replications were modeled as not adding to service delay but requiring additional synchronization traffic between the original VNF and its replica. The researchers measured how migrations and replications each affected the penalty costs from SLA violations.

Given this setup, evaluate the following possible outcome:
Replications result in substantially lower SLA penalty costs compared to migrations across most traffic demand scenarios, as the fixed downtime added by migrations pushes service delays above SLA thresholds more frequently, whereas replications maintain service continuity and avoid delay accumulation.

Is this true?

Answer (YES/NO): YES